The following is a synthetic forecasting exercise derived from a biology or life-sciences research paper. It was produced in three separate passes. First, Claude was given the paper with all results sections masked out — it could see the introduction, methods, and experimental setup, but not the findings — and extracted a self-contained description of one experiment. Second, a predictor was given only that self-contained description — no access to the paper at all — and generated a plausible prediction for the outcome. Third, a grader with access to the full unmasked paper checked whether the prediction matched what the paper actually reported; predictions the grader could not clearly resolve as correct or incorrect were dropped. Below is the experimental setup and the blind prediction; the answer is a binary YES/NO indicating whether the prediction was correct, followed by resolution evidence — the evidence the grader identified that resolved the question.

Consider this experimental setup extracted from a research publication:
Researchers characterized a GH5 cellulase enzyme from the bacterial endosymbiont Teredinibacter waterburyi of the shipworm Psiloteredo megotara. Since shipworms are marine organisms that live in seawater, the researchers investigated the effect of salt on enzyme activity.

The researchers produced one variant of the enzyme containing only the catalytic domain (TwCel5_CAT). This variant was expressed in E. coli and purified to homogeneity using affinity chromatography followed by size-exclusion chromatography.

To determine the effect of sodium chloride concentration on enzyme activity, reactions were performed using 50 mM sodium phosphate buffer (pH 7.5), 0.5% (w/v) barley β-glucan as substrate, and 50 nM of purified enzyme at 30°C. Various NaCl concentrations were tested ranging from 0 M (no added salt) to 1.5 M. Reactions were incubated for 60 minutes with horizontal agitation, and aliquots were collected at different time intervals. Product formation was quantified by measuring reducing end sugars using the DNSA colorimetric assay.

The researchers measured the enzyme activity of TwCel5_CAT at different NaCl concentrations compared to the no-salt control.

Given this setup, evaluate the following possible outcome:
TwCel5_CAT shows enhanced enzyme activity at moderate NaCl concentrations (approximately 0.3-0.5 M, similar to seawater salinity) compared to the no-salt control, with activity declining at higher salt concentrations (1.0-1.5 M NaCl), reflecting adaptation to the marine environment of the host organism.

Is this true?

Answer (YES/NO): NO